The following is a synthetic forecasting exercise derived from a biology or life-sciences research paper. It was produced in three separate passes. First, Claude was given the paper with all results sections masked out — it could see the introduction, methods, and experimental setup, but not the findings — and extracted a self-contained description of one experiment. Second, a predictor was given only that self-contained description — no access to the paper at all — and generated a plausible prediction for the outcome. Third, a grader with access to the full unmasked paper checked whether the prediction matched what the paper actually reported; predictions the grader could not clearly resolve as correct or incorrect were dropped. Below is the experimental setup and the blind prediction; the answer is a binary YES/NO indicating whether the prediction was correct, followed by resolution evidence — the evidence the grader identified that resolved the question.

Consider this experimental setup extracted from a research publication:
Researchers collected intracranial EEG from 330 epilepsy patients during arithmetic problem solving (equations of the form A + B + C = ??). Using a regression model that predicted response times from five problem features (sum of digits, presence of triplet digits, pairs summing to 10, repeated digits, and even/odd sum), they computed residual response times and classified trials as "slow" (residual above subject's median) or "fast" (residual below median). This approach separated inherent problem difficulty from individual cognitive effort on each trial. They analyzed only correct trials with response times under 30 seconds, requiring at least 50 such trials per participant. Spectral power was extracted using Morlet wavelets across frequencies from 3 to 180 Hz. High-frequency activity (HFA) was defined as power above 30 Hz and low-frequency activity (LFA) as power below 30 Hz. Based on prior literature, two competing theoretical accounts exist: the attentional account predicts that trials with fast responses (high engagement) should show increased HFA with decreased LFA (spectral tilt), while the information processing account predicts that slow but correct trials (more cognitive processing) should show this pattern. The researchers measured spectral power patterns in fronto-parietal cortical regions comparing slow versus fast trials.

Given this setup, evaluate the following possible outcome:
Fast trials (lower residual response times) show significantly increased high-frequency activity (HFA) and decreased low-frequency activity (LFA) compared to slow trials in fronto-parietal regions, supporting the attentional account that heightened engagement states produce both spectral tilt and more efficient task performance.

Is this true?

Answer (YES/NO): NO